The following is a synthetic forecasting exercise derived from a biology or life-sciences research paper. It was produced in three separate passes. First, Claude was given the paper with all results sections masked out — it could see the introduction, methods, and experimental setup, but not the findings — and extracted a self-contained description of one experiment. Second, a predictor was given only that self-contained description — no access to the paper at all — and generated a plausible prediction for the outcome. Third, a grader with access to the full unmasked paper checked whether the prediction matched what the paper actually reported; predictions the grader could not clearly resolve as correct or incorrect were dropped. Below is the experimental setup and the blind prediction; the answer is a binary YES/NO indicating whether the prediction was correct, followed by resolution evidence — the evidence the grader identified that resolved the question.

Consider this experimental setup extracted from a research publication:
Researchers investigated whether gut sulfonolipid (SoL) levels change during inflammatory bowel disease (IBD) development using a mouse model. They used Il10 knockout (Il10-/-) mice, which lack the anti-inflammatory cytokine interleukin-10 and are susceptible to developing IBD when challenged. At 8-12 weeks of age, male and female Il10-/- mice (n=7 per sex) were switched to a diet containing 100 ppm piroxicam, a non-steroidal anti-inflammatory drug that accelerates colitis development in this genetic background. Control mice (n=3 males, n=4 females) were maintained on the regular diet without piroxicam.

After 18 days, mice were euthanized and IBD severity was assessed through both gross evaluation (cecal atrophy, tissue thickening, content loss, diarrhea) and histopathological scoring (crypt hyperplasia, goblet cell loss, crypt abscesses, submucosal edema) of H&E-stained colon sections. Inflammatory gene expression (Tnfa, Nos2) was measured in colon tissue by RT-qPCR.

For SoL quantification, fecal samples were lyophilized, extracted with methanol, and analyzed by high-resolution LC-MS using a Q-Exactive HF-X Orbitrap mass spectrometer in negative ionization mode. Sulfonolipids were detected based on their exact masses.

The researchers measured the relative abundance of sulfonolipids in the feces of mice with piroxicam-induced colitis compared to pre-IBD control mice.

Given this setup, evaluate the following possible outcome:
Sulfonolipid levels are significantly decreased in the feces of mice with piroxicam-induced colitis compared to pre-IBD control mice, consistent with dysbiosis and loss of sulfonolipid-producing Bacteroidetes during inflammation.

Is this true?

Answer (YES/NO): YES